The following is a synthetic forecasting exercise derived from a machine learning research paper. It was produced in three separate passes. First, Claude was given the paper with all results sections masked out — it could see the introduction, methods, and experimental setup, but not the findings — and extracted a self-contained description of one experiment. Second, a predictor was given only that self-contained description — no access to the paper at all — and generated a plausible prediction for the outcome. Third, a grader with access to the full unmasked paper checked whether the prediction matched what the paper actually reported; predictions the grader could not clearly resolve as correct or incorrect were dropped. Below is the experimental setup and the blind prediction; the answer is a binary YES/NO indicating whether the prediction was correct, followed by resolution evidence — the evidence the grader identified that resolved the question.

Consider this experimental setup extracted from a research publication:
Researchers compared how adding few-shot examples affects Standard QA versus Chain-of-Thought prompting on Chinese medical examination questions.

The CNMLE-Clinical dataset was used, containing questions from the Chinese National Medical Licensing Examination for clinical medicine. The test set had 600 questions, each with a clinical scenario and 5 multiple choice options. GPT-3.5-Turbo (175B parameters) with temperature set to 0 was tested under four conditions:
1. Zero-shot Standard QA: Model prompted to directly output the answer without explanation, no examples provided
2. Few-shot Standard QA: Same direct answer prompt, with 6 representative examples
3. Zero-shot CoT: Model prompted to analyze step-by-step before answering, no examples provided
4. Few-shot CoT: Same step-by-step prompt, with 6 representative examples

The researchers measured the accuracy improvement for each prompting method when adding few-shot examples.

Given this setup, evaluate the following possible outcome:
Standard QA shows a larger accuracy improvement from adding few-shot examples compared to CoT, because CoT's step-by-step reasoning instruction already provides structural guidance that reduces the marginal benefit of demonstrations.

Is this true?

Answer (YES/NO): NO